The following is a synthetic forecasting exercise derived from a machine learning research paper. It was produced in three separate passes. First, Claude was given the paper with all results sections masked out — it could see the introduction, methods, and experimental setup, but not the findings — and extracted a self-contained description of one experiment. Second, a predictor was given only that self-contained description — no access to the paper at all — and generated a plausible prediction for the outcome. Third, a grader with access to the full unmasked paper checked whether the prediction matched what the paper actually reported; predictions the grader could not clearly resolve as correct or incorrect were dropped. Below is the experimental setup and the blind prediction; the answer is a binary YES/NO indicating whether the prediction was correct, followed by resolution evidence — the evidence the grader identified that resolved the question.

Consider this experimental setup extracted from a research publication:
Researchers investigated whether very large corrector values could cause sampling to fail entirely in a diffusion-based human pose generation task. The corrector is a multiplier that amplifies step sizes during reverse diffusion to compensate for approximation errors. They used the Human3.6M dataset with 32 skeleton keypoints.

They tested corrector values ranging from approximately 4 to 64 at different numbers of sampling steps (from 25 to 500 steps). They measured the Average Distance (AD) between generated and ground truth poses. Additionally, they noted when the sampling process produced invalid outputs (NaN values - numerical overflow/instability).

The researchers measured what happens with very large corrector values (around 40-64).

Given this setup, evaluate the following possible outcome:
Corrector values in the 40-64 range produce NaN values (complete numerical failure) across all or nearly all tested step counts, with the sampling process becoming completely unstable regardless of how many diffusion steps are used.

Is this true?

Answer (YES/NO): NO